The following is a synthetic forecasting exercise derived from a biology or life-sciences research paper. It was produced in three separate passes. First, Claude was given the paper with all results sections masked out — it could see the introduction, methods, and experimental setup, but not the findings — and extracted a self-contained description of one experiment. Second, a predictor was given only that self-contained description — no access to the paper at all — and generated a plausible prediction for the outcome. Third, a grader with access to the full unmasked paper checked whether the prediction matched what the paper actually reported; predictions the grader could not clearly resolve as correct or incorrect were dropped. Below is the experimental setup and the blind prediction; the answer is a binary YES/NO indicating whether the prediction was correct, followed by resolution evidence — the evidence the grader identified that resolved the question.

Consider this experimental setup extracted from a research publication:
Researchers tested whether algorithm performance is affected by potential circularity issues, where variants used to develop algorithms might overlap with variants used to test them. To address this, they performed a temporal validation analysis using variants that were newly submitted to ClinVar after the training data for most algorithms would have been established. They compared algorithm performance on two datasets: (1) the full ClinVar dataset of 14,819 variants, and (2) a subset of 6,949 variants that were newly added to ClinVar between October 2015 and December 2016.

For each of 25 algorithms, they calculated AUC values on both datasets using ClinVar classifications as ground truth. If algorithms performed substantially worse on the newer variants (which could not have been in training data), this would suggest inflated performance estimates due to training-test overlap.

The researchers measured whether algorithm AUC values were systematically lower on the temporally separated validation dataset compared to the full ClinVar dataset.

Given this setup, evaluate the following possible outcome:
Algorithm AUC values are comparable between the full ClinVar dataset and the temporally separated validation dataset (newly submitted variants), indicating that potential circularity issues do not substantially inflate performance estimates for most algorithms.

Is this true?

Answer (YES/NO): YES